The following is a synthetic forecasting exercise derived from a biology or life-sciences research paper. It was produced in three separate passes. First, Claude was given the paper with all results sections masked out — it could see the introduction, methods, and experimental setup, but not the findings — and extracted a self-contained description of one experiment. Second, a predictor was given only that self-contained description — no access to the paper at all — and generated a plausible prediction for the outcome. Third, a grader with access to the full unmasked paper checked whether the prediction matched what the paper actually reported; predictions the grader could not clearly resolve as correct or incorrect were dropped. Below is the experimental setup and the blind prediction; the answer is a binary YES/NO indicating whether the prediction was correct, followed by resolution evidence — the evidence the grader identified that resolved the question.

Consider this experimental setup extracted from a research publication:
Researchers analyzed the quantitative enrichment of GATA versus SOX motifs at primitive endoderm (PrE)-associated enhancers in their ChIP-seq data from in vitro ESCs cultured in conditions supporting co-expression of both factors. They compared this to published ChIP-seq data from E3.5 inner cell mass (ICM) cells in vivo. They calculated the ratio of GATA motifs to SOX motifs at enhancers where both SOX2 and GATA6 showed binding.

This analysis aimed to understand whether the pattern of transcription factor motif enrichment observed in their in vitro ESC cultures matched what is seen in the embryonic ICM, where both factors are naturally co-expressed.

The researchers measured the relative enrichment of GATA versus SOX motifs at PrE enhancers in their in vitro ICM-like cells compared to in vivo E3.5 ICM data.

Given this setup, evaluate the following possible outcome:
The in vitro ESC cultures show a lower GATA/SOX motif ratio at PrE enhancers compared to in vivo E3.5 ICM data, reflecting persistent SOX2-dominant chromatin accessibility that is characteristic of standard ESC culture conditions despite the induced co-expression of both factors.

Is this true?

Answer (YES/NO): NO